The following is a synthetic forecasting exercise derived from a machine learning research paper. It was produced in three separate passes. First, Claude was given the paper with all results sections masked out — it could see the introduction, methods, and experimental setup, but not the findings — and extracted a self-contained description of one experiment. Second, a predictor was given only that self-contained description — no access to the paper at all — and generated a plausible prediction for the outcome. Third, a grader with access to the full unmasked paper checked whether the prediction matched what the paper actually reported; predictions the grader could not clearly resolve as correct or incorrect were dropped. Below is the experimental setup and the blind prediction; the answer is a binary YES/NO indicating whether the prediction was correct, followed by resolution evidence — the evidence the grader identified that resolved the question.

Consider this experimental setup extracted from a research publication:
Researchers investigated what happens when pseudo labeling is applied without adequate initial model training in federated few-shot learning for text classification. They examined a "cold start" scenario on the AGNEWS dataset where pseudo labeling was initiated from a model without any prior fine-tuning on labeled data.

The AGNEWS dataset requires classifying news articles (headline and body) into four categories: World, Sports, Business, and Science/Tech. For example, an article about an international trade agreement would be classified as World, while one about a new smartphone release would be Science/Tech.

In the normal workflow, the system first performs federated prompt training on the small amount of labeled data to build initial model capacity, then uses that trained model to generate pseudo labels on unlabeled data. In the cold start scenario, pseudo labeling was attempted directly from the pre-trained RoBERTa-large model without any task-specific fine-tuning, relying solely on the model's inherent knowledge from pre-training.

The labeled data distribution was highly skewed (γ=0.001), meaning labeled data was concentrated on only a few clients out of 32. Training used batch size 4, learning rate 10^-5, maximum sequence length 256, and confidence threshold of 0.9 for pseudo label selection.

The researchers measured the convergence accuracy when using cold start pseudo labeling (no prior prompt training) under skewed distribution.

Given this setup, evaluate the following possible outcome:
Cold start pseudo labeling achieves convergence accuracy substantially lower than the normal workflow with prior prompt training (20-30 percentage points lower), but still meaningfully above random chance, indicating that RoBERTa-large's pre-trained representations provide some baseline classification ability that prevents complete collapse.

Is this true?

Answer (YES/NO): NO